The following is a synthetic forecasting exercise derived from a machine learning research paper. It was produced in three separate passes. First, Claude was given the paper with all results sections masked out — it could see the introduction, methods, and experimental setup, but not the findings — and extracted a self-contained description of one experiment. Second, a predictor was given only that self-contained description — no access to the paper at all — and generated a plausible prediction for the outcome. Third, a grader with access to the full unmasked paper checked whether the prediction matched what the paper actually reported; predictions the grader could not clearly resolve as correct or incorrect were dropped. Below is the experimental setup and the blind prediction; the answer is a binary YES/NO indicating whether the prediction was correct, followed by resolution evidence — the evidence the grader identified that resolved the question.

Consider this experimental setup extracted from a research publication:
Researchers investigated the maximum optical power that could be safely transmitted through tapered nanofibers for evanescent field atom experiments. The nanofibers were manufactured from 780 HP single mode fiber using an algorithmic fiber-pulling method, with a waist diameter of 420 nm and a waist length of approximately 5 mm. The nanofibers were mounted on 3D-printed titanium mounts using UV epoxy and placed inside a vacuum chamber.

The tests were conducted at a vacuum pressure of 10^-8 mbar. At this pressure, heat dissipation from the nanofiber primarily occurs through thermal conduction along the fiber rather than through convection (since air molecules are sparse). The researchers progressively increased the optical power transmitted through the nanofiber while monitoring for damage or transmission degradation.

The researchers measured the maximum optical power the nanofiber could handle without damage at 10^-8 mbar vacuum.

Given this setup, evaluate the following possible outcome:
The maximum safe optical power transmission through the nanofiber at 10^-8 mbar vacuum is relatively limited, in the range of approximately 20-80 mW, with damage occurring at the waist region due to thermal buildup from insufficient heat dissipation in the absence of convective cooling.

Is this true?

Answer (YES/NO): NO